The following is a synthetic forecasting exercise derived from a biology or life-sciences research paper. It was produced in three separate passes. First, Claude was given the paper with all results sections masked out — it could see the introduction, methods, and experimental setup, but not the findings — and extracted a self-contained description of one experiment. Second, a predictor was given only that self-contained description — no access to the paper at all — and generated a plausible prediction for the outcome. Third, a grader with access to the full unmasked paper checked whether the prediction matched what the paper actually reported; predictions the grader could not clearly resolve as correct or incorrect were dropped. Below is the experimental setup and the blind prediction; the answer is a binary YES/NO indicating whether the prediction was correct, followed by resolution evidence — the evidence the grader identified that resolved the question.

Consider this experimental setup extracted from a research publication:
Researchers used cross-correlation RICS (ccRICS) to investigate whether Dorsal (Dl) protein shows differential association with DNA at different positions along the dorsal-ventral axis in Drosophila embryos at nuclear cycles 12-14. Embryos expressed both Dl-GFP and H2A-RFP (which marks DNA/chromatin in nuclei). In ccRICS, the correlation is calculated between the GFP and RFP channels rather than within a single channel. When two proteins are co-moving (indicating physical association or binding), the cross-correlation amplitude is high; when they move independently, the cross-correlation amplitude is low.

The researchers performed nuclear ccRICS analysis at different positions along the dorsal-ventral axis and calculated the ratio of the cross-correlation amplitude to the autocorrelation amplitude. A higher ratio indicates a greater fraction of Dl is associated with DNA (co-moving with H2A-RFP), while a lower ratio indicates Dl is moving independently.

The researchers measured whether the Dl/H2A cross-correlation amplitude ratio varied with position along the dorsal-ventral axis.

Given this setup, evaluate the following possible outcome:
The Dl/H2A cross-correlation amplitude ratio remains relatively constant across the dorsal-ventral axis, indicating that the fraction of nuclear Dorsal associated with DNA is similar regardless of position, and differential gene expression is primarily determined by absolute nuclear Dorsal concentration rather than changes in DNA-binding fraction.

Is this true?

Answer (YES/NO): NO